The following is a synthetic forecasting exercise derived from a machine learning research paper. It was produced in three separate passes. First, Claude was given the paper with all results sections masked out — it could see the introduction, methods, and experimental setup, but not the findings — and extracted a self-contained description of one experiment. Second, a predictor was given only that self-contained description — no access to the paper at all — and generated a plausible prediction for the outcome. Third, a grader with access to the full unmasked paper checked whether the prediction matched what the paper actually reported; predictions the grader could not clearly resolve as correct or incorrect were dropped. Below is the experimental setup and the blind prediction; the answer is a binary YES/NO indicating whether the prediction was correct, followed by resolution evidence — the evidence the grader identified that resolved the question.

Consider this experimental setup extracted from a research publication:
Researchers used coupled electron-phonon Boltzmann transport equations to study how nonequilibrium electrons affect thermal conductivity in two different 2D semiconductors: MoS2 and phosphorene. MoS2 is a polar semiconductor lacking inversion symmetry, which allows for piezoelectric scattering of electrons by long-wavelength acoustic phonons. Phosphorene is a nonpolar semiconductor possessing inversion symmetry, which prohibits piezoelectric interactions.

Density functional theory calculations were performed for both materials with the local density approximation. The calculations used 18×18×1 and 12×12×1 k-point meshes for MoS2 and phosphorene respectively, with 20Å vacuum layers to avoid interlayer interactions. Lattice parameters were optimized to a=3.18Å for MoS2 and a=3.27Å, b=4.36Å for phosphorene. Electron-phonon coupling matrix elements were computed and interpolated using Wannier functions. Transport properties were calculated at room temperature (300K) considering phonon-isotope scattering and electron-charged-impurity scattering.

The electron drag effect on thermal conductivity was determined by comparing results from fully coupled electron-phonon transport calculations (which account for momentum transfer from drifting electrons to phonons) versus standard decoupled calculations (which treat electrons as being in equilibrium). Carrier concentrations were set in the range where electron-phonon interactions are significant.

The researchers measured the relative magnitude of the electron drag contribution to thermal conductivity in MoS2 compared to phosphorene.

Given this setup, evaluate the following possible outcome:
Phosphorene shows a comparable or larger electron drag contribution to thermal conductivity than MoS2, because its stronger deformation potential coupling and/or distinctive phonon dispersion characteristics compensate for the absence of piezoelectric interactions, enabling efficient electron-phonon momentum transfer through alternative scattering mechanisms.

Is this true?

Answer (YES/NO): NO